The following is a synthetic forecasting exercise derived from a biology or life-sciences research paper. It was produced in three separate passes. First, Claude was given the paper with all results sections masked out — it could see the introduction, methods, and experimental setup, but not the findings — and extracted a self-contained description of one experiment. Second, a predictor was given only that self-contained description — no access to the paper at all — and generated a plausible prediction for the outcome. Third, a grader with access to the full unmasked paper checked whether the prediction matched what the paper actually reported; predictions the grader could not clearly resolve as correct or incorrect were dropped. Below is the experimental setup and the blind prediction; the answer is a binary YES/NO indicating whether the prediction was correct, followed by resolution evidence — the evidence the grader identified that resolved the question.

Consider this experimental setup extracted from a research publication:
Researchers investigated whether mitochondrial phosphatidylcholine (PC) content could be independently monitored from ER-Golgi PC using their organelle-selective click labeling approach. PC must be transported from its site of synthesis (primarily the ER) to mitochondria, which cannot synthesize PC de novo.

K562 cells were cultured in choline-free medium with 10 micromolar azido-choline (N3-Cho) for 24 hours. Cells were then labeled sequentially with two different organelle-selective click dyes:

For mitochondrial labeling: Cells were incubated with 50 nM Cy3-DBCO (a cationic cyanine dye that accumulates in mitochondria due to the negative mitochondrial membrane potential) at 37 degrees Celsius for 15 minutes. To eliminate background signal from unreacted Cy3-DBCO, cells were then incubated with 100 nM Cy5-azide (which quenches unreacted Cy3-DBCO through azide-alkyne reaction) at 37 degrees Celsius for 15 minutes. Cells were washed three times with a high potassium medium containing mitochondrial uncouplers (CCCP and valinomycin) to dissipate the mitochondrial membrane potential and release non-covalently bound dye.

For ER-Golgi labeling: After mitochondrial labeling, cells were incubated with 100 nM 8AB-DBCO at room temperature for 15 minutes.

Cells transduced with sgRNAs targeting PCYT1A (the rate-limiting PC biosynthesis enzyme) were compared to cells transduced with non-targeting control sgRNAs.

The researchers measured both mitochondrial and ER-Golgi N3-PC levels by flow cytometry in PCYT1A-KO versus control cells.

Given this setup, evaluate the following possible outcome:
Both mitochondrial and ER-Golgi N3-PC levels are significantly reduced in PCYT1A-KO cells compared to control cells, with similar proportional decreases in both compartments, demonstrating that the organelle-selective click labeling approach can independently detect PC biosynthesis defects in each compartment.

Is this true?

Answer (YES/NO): YES